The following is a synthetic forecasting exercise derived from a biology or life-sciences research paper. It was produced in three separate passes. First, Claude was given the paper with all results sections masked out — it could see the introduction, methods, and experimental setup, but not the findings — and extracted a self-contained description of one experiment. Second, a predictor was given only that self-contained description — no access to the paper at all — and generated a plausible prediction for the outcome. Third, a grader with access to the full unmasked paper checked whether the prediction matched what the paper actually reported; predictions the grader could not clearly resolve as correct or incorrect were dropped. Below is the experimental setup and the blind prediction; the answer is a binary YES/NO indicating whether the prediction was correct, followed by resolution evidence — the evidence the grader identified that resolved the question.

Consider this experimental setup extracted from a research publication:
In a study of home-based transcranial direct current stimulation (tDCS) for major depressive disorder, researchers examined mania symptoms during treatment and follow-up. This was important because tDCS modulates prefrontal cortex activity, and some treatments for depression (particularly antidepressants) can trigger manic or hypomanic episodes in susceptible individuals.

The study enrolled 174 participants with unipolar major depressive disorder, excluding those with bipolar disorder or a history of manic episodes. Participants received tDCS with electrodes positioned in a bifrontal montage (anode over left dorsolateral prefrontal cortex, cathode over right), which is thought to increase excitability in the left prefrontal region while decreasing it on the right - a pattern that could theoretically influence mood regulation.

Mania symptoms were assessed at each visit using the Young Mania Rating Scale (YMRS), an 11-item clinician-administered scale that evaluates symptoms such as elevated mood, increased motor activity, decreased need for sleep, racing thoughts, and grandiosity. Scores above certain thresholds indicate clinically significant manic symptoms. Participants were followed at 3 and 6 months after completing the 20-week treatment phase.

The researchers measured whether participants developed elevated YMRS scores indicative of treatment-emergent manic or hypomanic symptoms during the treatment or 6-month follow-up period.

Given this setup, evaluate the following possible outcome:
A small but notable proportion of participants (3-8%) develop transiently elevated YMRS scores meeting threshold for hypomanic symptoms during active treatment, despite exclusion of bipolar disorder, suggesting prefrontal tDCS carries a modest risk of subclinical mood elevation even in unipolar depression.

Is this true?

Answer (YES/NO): NO